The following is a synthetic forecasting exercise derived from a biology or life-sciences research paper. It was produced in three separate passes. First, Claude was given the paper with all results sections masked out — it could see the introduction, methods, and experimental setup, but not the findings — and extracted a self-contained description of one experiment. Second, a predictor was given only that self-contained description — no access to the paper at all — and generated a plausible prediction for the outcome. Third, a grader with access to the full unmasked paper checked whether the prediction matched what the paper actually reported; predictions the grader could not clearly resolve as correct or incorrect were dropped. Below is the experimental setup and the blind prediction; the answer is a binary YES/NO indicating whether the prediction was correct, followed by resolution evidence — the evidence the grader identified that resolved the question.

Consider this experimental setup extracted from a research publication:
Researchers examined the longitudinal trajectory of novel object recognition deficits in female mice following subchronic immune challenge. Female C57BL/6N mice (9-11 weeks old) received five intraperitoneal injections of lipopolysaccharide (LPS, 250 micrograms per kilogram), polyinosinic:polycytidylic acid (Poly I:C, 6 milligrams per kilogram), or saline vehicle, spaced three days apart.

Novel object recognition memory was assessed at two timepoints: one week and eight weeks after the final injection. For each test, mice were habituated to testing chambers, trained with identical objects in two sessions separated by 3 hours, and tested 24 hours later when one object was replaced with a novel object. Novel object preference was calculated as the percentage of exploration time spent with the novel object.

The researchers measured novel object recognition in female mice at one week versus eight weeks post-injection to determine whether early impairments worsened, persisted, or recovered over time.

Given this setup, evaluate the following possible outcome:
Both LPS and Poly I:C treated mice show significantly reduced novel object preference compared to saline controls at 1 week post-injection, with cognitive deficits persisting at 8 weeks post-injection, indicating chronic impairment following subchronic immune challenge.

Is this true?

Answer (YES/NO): NO